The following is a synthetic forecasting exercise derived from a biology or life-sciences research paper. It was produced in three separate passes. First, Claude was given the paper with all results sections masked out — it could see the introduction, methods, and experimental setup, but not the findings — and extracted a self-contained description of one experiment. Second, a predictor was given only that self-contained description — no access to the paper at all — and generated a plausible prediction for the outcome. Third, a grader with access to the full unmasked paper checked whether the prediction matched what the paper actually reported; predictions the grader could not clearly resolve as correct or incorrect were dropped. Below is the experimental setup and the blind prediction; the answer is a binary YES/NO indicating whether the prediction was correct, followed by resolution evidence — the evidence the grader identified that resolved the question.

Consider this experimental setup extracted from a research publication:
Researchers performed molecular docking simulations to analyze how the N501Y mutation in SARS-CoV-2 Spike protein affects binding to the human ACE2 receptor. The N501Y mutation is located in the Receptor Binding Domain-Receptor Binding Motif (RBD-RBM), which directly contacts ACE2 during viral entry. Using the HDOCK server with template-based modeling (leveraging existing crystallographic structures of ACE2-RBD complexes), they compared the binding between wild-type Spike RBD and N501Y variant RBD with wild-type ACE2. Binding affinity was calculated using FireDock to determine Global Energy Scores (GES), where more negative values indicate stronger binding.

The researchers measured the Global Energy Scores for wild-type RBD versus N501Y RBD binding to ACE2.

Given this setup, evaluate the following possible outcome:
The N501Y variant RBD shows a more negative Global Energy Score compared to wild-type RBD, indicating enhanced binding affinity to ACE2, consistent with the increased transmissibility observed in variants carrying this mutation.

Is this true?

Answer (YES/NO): YES